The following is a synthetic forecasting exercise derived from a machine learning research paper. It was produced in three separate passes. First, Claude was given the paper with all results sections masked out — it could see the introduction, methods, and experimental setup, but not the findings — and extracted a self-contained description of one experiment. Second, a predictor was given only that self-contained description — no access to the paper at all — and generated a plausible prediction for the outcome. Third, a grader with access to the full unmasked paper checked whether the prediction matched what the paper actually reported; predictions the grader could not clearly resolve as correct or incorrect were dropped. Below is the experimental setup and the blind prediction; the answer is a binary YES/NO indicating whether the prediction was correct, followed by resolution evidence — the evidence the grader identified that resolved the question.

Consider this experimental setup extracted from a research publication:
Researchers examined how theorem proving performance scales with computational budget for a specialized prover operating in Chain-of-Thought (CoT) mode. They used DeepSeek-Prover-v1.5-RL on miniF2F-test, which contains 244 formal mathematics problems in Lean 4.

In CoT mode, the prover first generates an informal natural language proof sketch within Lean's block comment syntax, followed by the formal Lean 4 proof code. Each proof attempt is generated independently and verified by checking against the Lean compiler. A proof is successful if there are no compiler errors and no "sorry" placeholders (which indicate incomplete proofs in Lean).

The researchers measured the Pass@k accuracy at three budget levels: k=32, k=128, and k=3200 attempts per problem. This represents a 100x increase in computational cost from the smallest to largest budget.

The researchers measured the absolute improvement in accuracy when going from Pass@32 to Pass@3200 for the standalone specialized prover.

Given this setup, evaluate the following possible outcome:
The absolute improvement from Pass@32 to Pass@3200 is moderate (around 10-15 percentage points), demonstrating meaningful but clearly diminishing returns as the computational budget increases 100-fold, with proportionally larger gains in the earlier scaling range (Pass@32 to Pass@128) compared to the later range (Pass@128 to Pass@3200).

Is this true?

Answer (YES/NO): NO